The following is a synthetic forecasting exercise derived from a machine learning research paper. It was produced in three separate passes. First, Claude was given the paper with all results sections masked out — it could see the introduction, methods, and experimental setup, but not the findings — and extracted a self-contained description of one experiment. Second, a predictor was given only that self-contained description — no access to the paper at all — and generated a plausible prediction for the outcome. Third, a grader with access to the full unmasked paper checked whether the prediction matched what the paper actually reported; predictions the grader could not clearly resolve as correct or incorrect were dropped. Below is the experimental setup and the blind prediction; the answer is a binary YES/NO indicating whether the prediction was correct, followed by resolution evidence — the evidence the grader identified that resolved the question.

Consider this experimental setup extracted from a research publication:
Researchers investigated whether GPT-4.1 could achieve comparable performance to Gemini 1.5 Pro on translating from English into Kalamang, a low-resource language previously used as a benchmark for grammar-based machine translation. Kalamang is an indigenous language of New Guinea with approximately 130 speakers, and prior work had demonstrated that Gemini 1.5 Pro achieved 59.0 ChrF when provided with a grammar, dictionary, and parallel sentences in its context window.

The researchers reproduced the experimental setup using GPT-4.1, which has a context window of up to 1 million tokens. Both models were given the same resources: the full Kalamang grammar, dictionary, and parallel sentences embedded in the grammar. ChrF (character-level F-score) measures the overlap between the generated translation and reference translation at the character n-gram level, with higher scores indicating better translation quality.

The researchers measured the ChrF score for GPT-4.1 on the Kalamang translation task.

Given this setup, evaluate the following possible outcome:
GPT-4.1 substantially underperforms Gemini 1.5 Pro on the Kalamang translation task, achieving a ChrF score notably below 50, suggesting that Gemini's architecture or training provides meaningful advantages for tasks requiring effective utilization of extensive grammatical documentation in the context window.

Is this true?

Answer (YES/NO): NO